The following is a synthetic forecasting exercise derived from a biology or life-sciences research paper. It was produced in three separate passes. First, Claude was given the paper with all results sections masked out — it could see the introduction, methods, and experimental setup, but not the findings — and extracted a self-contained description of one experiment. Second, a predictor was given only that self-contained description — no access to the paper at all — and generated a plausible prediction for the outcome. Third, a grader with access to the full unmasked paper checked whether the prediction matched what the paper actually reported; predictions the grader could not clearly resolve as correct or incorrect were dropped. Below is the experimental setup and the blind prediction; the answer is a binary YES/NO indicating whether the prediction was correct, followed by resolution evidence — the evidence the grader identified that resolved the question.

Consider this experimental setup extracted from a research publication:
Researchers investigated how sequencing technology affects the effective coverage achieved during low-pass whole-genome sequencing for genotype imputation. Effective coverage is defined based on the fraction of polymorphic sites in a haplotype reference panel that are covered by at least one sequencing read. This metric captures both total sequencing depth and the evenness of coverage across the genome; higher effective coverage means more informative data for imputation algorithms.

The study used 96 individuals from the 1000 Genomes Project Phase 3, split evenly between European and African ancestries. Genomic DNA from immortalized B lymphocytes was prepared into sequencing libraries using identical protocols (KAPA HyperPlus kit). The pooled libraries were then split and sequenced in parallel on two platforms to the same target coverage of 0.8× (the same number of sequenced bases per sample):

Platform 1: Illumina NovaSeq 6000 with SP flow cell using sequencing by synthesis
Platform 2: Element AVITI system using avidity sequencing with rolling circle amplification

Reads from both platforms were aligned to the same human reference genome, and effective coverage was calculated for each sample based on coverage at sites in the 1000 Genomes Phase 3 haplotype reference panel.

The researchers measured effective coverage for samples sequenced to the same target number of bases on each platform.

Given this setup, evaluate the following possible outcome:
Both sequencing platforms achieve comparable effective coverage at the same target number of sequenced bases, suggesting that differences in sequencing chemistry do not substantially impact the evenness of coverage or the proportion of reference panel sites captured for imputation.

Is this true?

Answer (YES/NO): NO